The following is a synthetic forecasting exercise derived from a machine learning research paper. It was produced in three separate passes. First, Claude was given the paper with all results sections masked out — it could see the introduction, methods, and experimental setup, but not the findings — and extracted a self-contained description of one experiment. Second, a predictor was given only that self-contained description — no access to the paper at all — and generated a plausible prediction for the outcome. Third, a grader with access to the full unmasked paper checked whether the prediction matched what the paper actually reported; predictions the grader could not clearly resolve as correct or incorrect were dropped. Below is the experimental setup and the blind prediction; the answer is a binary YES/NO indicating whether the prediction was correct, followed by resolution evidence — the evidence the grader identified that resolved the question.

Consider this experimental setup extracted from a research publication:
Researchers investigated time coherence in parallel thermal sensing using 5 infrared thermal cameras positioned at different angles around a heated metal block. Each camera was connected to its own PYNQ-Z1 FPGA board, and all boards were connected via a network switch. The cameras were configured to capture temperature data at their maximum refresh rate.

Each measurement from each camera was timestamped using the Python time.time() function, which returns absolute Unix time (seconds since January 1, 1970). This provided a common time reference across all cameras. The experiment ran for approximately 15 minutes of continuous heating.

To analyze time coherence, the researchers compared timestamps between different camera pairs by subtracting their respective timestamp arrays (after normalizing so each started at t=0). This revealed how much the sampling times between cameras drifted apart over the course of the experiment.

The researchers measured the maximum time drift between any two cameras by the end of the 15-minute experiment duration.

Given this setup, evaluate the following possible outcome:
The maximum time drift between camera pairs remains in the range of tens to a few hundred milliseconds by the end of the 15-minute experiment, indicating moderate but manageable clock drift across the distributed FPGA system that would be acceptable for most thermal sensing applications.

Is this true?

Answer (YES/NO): NO